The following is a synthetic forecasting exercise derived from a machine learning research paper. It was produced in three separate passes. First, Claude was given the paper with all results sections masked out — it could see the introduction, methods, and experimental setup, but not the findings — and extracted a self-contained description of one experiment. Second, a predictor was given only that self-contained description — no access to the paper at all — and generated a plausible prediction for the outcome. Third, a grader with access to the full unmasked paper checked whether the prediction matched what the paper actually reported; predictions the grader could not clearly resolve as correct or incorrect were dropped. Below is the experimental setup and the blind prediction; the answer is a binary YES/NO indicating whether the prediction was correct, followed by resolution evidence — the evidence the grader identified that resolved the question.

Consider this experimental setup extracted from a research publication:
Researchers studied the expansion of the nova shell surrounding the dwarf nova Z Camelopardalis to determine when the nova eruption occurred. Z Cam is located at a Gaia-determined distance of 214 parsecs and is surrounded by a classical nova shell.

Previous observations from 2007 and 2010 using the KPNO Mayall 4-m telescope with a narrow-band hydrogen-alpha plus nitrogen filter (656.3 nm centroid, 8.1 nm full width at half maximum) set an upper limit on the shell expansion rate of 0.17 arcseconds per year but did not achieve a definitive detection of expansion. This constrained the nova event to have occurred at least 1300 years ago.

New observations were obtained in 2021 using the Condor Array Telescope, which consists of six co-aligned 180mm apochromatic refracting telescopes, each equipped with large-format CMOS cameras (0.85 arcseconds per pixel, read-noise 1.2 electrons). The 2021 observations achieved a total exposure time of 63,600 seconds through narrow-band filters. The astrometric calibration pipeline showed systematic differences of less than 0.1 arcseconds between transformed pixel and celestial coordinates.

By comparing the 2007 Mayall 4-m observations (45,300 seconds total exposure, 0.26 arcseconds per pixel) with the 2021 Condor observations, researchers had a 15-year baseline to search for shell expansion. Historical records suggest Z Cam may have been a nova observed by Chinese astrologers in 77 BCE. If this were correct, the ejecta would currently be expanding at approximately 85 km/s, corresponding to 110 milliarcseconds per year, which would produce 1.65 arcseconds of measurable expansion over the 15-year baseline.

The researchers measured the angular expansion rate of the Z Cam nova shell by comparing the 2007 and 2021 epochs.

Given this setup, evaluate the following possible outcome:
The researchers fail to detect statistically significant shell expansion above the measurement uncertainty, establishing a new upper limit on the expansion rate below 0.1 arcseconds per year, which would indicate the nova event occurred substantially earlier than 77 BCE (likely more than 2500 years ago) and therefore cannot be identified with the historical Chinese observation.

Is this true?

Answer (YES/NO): NO